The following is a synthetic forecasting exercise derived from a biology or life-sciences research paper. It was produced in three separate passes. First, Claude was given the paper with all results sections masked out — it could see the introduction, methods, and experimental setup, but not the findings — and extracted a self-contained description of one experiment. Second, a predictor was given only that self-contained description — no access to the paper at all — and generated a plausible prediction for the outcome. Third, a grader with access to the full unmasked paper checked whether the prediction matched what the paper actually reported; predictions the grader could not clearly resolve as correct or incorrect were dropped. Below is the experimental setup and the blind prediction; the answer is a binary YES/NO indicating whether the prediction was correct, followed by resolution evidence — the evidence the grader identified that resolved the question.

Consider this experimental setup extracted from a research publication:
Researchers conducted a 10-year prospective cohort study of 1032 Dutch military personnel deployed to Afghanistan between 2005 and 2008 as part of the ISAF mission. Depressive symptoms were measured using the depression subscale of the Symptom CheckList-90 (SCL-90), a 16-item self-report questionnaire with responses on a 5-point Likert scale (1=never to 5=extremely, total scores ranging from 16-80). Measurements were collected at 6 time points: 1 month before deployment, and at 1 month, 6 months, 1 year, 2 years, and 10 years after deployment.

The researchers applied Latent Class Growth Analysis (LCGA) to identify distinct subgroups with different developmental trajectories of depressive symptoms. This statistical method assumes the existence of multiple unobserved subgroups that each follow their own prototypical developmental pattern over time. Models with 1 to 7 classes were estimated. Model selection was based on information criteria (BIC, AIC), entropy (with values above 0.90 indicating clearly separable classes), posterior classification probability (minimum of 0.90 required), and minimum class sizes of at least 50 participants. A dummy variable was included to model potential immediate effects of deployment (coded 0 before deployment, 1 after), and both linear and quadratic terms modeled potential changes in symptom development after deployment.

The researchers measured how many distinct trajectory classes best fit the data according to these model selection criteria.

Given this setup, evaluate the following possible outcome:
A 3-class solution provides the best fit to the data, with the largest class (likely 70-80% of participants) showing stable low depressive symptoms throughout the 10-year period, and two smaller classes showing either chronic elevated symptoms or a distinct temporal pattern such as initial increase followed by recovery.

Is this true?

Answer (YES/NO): NO